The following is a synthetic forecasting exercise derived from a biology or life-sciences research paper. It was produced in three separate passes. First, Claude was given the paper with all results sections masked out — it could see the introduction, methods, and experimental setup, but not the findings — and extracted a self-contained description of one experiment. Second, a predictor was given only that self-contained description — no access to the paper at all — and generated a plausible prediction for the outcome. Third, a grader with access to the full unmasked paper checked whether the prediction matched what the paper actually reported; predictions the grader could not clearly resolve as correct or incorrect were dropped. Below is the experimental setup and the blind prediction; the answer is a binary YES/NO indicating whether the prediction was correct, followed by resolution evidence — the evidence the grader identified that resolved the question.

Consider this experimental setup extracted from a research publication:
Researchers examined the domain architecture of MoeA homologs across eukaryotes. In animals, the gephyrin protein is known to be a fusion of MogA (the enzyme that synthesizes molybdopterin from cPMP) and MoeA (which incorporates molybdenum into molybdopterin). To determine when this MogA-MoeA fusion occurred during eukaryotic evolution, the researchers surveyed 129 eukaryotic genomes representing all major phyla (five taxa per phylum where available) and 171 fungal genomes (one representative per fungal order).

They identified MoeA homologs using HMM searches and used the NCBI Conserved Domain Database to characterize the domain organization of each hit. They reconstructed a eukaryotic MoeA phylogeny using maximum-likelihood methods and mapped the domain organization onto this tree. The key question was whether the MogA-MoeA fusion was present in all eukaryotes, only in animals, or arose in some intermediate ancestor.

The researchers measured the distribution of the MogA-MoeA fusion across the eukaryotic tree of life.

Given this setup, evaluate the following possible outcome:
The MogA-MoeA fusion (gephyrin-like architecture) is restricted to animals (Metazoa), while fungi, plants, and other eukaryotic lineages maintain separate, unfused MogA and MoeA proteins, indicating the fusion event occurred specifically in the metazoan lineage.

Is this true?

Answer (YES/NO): NO